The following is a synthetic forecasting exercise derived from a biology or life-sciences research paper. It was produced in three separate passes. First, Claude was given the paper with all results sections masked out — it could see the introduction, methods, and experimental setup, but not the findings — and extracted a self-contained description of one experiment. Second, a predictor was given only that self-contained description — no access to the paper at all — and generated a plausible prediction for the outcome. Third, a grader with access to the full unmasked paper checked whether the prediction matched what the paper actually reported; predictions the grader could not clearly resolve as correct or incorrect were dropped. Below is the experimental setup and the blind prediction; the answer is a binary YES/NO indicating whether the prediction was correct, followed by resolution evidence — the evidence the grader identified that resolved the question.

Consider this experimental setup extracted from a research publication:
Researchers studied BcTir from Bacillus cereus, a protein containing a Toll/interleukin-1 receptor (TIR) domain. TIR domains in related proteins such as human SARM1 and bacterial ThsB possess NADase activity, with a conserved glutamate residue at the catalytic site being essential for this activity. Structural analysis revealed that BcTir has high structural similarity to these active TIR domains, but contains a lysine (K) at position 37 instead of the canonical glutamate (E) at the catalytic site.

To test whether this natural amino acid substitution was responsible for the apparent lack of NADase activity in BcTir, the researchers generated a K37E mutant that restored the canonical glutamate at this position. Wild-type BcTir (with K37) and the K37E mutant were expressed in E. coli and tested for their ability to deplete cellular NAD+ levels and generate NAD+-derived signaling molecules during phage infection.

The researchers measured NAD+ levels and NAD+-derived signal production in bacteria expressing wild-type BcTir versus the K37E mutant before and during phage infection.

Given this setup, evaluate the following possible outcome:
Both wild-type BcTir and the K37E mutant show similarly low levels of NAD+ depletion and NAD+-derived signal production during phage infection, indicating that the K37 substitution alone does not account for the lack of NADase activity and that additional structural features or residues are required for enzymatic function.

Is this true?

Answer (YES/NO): NO